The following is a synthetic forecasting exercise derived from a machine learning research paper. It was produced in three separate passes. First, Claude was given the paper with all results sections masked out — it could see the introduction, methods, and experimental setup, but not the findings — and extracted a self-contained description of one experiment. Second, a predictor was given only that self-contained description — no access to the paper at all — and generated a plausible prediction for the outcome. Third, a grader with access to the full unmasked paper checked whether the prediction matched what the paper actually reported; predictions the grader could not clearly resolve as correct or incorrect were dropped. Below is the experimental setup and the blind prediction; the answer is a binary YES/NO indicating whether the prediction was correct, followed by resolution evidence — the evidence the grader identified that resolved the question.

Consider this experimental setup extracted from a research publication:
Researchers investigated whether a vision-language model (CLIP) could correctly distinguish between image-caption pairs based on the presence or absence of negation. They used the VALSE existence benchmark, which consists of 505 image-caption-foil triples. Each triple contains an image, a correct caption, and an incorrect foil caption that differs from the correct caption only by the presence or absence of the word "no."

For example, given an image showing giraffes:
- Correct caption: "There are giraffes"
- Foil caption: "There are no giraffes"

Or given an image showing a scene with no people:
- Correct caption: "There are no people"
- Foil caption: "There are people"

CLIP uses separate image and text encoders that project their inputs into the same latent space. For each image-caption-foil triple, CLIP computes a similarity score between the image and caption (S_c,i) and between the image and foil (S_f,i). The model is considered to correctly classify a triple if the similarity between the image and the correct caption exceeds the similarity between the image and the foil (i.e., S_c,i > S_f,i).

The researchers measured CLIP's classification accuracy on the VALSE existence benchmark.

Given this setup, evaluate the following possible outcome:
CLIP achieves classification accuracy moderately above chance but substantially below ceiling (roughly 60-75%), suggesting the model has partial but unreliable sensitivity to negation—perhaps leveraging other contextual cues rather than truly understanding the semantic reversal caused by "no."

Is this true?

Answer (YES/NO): YES